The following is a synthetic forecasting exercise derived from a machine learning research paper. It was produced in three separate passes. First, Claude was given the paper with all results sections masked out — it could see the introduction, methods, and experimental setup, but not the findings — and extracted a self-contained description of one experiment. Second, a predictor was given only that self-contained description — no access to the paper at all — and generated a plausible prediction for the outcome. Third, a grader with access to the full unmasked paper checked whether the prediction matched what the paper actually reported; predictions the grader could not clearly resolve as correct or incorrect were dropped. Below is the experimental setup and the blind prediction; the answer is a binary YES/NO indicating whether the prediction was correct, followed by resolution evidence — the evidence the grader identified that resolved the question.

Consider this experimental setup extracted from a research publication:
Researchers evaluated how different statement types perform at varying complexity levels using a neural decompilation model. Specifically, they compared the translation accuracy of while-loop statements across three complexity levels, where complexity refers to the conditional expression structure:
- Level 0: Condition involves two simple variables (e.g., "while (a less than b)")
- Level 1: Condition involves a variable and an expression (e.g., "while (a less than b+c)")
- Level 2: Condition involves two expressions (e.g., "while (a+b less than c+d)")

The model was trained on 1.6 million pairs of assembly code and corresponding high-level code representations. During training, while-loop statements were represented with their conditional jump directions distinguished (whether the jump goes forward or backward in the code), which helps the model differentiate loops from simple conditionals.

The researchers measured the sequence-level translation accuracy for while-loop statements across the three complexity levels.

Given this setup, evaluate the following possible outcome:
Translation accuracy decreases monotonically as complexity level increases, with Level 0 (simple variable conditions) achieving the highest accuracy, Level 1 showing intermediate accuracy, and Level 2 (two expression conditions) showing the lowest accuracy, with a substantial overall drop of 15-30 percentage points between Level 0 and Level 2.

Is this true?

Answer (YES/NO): NO